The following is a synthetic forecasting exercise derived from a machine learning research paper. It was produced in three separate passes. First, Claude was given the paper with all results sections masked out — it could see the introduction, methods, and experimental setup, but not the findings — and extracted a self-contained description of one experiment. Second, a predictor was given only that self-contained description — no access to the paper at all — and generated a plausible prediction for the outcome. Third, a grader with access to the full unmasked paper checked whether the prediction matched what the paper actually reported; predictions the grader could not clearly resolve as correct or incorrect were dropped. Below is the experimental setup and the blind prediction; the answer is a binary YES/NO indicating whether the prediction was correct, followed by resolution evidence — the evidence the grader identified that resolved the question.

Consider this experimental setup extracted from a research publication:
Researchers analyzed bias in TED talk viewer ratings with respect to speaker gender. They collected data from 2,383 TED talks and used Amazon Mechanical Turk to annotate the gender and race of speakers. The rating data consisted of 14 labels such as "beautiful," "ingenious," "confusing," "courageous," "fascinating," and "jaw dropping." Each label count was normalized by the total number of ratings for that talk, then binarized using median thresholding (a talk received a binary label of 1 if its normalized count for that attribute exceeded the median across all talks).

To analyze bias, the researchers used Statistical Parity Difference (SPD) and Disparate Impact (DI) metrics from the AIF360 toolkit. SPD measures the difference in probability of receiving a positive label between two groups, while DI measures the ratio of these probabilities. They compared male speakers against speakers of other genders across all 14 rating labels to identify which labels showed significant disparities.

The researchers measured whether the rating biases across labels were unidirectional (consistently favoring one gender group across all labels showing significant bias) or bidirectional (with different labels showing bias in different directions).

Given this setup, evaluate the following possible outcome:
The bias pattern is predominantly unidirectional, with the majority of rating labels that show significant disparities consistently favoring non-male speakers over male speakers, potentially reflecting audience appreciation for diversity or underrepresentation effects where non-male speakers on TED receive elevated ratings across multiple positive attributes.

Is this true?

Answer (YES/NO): NO